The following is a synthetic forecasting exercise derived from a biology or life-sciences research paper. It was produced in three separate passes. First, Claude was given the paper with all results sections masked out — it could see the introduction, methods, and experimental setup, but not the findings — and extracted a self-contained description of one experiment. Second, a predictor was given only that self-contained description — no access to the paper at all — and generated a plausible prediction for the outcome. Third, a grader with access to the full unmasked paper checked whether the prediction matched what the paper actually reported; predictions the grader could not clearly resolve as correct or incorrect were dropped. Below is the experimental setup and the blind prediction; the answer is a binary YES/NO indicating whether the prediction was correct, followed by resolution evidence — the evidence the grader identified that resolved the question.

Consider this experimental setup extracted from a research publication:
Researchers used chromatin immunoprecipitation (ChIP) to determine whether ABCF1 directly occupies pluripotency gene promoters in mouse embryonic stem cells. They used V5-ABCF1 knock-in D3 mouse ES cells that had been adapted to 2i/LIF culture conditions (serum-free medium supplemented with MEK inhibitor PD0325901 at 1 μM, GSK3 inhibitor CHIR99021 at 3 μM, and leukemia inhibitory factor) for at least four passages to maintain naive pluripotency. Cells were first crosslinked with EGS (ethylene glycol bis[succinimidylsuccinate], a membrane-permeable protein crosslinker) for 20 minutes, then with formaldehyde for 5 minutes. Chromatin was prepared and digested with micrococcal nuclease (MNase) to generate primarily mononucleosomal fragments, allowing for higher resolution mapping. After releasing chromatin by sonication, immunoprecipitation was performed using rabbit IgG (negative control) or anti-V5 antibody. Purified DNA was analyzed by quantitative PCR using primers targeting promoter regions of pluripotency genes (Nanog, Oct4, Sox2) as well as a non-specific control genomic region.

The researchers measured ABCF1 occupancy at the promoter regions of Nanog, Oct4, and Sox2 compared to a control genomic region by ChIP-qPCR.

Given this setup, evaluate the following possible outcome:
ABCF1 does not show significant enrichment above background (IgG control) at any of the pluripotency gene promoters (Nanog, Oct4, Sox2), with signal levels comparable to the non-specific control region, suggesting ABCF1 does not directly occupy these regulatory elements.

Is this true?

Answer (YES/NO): NO